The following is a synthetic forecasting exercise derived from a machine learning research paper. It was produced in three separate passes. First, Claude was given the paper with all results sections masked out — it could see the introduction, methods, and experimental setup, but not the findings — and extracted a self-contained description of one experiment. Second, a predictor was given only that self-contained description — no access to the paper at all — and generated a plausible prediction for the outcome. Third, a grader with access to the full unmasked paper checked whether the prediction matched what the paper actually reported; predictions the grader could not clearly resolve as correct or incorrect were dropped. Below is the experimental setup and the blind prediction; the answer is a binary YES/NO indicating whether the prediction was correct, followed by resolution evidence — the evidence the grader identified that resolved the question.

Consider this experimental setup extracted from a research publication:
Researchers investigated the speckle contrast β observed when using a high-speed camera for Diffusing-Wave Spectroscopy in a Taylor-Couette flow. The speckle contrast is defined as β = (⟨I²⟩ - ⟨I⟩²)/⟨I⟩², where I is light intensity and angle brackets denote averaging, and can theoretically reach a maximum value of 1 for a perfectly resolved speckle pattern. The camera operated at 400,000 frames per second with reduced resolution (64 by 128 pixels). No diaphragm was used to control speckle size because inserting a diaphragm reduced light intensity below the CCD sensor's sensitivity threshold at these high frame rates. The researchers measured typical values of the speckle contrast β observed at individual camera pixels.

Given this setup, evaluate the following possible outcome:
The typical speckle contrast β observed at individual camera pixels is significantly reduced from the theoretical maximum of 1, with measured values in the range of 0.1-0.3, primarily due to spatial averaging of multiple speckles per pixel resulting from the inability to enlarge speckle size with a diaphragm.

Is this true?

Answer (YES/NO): NO